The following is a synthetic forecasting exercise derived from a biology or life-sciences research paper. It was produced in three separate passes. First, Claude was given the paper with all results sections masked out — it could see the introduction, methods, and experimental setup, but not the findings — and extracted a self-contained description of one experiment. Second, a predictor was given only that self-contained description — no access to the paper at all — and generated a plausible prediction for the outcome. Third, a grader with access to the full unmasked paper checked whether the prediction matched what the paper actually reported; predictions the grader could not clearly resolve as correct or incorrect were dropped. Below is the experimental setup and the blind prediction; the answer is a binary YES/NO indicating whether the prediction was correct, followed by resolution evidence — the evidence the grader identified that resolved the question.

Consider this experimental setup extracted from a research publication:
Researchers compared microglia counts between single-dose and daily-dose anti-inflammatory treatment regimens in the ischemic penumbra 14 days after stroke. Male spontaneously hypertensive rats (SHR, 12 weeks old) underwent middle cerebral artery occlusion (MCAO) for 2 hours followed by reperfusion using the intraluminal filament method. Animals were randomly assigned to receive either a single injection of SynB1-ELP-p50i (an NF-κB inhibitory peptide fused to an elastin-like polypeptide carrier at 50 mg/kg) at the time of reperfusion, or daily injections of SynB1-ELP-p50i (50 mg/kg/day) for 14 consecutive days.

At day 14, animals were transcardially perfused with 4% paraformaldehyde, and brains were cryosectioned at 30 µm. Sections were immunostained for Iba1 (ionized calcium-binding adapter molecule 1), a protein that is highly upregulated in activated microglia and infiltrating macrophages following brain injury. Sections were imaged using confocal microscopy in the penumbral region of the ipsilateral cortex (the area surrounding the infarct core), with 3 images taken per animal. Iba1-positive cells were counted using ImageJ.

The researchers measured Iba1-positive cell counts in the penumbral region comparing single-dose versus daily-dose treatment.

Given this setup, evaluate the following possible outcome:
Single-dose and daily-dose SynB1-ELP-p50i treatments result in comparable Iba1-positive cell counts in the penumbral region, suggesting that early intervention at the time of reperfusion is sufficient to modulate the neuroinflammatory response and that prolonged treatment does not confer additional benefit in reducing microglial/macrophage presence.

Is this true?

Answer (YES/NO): NO